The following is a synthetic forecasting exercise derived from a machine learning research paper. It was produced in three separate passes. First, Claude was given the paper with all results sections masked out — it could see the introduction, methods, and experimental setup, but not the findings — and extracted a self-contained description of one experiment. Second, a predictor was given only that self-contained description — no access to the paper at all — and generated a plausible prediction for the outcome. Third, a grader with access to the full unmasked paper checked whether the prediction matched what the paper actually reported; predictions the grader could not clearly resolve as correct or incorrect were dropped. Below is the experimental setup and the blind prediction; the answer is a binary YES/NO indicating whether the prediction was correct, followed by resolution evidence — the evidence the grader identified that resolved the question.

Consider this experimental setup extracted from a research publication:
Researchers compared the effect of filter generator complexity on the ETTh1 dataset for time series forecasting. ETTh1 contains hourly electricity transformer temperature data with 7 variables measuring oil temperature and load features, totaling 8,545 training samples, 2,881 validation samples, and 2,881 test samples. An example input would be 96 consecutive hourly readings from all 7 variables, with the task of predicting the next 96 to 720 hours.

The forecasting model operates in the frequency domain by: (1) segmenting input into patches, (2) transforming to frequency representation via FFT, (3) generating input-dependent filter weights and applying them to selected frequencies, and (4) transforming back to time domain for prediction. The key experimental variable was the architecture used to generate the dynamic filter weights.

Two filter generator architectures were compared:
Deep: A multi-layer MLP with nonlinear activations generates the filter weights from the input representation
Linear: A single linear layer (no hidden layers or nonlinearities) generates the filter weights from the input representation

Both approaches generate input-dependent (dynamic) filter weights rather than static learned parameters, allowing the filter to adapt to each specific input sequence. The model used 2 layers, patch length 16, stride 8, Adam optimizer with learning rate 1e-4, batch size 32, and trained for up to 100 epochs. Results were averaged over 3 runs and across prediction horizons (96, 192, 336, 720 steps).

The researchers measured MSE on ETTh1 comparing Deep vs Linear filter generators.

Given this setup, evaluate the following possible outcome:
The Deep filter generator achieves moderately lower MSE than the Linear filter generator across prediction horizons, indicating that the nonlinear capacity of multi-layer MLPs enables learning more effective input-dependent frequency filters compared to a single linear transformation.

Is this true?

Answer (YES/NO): NO